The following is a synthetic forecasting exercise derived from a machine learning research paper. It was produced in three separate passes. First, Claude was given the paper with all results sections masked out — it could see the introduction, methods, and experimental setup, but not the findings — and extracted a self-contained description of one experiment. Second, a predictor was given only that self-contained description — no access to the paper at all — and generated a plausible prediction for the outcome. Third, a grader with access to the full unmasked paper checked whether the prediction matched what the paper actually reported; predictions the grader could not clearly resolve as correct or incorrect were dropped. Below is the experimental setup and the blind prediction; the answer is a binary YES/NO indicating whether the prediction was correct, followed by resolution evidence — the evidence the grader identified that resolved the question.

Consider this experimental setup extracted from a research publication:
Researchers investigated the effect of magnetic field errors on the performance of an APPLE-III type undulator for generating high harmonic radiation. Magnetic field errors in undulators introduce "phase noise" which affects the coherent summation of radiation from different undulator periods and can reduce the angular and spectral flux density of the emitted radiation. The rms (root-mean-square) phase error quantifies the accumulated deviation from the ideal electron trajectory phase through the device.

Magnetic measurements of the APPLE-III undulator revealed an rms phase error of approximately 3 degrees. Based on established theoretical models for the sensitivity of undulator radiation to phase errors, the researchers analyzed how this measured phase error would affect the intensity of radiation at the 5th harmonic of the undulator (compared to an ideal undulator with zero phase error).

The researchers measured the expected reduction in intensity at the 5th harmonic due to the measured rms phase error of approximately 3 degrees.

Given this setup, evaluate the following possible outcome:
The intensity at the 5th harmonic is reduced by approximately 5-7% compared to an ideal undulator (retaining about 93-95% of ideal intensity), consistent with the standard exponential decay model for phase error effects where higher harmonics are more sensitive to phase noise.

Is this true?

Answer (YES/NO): NO